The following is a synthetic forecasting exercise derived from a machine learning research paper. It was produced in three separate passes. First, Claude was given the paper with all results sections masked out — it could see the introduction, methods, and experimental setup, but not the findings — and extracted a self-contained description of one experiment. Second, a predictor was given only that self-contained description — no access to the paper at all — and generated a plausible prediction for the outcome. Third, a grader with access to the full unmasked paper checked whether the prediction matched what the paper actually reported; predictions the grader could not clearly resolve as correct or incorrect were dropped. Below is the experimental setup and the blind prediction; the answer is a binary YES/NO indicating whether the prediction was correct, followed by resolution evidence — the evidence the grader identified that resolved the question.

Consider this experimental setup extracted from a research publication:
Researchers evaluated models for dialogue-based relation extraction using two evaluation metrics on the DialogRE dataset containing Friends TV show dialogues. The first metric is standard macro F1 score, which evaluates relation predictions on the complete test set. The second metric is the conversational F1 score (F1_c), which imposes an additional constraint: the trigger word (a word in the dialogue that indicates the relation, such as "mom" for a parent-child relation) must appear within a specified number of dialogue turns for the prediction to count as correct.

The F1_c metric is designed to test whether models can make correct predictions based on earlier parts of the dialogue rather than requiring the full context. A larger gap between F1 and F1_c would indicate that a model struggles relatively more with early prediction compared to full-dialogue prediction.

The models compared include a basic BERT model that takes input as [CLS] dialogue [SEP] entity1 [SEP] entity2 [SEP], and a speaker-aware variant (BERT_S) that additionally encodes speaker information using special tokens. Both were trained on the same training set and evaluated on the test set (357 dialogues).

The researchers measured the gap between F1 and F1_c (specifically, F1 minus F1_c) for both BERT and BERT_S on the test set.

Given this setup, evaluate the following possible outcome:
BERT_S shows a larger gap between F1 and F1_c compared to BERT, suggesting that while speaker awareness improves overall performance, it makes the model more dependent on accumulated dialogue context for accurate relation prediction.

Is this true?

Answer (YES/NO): YES